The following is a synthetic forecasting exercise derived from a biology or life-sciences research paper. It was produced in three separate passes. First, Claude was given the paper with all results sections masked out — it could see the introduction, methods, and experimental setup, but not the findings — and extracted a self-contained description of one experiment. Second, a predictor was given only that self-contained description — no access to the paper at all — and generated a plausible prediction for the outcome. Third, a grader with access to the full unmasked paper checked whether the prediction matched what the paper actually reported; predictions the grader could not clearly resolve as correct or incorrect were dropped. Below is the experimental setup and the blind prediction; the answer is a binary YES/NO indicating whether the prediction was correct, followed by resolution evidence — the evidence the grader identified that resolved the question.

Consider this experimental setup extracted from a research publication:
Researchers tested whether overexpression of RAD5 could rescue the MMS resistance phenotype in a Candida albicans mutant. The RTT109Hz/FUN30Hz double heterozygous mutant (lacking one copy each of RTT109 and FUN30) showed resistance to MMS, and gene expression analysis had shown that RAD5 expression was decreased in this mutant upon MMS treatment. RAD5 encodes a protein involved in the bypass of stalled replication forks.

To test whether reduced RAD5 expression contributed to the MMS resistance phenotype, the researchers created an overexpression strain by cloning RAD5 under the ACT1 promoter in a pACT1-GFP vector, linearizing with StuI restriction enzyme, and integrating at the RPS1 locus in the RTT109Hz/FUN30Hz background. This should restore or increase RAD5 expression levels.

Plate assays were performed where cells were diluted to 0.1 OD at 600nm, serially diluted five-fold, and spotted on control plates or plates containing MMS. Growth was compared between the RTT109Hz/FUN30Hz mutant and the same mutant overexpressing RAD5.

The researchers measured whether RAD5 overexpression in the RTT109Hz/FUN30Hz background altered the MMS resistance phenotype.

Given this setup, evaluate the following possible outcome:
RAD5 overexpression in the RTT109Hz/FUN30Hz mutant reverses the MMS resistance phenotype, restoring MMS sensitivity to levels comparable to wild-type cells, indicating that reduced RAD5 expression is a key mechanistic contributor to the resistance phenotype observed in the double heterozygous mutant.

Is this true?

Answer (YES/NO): NO